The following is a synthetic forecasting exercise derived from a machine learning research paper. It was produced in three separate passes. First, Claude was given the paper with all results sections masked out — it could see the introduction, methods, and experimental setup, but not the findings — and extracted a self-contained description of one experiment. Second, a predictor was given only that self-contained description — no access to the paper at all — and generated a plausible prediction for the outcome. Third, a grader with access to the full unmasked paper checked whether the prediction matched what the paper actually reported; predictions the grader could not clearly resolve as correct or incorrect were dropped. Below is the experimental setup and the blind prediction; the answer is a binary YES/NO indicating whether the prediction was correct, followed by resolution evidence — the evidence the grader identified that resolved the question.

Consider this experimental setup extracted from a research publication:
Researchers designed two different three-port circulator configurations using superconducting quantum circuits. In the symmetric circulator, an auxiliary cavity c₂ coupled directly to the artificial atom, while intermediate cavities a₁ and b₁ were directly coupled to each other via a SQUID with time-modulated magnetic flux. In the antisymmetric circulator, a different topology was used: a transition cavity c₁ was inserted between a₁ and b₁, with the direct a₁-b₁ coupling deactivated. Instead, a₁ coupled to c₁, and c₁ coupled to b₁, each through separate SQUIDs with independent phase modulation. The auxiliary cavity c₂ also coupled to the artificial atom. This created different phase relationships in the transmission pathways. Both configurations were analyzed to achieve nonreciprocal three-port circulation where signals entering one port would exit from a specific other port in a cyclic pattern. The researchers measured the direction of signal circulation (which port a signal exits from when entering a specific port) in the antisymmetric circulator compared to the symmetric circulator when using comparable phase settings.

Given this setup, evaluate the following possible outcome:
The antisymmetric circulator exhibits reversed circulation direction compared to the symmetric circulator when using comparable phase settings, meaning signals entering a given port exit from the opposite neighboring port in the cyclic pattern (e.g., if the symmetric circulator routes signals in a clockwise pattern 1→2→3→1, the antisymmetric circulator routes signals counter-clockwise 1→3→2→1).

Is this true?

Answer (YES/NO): NO